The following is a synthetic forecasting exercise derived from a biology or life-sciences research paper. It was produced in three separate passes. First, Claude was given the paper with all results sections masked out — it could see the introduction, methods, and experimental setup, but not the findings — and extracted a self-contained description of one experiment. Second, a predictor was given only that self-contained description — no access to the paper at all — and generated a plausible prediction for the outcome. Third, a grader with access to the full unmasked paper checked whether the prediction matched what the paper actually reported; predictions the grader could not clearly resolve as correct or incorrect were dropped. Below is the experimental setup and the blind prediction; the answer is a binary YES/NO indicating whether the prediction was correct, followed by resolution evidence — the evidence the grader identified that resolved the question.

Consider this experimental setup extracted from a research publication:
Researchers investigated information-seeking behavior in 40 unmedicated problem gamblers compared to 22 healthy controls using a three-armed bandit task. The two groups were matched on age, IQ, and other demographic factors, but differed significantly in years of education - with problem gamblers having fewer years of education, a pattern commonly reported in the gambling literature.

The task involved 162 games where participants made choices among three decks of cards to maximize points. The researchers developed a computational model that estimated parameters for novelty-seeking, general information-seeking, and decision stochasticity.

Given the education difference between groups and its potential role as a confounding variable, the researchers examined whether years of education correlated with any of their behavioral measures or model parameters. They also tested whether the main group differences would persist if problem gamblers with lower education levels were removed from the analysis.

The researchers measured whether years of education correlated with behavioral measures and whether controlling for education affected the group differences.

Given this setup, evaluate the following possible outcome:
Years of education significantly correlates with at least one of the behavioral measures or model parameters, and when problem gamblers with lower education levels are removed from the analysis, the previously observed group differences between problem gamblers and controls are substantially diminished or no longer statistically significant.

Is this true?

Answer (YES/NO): NO